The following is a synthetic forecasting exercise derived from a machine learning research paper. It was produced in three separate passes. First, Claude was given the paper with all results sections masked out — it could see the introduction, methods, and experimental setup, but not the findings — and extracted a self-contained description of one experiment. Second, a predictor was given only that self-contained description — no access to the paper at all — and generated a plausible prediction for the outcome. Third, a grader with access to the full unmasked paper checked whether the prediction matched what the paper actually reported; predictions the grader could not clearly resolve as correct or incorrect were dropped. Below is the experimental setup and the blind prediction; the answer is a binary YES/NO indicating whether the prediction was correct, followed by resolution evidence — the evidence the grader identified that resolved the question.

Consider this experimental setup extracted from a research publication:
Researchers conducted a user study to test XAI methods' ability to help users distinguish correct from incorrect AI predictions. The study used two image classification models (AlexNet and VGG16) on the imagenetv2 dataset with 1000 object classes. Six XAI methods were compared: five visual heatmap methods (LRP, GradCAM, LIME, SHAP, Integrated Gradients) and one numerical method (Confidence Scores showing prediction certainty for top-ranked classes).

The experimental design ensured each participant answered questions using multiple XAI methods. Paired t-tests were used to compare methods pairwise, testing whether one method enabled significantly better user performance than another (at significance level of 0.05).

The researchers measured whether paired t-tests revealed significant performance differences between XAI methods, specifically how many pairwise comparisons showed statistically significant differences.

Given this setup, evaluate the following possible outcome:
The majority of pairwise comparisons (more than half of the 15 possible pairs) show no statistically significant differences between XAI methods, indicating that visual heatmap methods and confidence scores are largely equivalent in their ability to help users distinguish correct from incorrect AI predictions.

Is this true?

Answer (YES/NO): NO